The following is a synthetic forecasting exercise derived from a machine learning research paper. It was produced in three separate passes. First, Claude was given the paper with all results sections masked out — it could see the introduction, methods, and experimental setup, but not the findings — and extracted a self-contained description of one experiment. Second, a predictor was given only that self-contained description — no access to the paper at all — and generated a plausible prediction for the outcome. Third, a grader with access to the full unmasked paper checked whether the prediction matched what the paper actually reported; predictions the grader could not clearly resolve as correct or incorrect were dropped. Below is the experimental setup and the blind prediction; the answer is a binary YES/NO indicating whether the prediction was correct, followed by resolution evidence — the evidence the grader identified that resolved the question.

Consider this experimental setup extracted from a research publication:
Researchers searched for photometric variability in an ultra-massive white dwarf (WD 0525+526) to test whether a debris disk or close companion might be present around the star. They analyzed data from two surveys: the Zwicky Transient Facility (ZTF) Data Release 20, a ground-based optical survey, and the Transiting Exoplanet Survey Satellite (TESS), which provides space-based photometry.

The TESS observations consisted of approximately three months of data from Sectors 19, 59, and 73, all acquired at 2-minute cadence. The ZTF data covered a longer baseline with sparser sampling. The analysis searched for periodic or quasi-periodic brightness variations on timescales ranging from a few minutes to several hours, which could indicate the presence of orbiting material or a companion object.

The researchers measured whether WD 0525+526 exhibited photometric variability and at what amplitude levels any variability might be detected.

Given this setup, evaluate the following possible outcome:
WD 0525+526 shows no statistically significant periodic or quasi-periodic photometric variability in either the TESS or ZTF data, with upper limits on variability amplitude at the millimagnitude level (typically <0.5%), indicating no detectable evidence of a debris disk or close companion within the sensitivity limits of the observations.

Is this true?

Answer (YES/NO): YES